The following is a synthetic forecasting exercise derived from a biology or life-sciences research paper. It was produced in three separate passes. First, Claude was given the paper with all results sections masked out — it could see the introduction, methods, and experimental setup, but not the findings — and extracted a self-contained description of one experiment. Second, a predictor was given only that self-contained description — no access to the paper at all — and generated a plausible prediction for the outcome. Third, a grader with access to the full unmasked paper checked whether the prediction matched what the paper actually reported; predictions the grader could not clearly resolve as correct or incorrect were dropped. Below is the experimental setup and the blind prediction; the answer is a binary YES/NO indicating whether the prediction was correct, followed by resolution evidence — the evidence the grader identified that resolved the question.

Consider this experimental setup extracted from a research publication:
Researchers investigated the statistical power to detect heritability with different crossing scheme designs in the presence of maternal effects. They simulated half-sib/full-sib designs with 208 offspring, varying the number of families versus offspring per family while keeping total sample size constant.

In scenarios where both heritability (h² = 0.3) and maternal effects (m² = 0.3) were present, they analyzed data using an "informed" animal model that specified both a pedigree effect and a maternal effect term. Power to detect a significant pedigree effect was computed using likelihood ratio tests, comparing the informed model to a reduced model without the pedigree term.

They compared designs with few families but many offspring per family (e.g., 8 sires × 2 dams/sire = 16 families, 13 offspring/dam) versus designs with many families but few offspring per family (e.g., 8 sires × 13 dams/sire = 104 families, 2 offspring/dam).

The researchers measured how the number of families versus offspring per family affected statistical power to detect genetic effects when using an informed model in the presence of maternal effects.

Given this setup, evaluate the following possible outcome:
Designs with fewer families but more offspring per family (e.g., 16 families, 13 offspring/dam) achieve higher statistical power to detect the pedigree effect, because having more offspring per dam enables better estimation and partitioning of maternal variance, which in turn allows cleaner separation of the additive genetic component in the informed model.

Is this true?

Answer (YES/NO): NO